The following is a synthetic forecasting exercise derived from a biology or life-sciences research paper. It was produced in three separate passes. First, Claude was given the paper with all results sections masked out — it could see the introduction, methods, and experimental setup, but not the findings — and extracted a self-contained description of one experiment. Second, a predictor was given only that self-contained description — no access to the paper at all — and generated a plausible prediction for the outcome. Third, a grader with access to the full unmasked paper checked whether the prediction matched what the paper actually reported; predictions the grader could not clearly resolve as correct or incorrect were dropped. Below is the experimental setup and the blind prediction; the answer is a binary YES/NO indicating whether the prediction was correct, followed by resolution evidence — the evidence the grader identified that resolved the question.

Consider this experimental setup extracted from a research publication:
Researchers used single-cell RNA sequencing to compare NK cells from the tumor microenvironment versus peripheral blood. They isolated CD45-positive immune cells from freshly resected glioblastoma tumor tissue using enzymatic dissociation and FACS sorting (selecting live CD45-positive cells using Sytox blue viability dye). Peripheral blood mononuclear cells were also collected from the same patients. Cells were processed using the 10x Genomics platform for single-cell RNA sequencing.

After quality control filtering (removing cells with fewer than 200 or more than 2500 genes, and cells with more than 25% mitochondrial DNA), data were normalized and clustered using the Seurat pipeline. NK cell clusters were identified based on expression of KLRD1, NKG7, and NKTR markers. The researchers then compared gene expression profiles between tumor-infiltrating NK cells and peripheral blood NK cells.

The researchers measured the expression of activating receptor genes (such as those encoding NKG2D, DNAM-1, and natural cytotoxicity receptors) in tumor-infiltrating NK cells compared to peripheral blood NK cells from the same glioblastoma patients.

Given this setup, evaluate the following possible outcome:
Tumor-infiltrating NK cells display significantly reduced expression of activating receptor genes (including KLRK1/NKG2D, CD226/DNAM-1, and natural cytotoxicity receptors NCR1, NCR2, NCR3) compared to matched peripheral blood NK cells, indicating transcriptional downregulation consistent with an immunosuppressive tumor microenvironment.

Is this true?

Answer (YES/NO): NO